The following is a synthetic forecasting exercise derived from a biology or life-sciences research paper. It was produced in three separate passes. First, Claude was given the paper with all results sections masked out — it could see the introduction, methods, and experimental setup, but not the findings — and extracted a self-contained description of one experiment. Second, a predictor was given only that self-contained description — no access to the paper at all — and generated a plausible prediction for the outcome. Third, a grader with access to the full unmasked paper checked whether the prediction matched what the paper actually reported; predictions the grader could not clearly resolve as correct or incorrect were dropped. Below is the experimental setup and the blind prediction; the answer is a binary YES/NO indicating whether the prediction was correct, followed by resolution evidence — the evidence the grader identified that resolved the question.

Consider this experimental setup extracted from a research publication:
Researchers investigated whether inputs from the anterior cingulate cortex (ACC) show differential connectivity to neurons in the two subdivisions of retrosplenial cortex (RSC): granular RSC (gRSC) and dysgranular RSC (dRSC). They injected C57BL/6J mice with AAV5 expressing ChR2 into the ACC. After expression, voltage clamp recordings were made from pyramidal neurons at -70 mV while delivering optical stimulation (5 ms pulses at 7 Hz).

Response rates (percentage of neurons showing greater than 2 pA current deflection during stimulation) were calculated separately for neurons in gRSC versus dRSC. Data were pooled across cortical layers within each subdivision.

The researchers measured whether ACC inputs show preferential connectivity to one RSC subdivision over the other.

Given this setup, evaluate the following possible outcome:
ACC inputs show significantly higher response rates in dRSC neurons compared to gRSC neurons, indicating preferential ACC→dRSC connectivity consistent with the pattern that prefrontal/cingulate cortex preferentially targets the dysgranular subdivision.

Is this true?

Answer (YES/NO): NO